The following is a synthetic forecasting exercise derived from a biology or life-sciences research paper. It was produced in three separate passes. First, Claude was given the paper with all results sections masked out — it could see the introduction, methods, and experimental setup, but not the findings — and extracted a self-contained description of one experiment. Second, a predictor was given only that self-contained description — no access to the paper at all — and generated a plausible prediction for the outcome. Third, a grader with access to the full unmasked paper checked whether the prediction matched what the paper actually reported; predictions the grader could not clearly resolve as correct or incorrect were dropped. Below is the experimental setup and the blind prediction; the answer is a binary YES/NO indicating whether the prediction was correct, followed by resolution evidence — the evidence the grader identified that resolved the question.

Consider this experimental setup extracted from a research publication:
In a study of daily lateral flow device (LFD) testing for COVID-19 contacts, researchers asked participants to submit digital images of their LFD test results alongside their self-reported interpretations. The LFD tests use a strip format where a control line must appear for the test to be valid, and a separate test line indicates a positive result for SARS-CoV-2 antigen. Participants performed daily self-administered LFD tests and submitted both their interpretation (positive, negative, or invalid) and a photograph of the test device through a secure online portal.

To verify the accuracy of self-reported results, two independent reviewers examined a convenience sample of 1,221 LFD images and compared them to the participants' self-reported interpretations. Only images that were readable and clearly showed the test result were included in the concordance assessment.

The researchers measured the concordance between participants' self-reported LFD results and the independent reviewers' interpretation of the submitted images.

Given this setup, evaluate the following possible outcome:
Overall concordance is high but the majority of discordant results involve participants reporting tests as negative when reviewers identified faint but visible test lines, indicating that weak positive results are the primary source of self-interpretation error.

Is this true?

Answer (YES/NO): YES